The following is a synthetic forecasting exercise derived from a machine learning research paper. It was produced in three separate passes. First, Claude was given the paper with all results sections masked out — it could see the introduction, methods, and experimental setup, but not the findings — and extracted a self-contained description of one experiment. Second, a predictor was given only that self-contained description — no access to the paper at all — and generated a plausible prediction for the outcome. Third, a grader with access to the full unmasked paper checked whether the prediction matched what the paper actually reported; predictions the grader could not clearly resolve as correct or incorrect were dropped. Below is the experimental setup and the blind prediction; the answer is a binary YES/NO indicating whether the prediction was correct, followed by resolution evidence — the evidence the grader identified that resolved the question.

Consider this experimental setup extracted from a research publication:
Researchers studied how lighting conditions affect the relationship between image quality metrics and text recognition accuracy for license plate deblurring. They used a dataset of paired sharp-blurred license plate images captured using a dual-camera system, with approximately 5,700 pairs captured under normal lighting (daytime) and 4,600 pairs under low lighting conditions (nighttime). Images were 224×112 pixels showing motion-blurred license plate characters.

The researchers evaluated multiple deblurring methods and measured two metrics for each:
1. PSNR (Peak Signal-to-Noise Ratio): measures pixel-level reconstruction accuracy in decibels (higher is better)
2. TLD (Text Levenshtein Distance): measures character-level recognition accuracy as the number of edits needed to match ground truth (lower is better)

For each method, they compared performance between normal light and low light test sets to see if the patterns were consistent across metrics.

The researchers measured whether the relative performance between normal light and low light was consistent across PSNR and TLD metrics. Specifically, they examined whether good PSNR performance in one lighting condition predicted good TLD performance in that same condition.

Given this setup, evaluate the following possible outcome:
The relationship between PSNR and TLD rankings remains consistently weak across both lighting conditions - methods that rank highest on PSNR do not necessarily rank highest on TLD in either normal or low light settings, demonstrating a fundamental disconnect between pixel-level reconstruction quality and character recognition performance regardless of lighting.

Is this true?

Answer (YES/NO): NO